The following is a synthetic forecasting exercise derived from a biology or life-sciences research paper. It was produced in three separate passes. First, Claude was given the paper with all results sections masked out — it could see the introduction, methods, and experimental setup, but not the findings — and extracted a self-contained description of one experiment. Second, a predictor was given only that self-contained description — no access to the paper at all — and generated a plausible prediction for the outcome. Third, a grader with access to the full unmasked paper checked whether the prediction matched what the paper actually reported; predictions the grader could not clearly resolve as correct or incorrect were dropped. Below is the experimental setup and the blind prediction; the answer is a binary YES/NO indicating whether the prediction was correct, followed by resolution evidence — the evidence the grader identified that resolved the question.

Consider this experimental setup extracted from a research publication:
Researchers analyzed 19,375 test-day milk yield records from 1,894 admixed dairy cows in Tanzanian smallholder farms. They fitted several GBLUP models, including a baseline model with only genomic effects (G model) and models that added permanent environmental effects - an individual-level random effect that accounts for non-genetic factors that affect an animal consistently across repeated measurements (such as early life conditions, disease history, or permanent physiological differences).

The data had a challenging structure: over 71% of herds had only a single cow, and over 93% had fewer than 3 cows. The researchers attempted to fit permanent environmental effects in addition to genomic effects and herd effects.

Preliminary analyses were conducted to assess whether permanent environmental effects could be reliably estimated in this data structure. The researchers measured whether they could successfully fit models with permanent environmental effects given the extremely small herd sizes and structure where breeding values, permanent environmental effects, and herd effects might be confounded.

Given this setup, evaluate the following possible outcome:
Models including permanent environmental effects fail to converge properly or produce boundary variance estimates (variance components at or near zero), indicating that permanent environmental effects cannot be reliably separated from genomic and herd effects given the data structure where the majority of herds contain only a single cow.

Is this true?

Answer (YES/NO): NO